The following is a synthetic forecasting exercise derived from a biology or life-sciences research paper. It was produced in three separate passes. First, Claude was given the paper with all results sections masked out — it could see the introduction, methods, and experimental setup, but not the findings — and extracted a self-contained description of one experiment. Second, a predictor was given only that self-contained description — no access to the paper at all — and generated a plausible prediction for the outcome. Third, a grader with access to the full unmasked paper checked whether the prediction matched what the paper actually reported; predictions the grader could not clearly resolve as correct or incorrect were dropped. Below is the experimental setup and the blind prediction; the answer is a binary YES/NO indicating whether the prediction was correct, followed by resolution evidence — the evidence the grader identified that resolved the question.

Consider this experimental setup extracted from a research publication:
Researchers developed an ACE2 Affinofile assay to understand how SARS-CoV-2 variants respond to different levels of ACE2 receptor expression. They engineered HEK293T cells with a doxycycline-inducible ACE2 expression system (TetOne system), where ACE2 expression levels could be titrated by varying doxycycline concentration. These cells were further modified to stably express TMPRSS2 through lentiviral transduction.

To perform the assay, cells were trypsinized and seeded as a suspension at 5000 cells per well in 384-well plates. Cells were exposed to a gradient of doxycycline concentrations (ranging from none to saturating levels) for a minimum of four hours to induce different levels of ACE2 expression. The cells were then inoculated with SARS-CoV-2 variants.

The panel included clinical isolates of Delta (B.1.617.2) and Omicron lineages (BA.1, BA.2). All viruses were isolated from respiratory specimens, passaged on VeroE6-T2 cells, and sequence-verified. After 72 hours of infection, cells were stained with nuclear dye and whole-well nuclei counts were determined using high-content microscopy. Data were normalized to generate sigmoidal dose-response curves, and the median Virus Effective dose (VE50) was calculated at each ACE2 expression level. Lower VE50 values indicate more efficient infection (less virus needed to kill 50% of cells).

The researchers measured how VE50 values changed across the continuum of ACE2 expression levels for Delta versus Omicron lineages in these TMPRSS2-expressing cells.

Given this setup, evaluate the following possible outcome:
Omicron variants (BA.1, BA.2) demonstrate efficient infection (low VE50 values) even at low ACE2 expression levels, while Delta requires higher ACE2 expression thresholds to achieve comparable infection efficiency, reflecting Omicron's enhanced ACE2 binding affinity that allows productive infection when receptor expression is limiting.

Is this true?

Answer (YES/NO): NO